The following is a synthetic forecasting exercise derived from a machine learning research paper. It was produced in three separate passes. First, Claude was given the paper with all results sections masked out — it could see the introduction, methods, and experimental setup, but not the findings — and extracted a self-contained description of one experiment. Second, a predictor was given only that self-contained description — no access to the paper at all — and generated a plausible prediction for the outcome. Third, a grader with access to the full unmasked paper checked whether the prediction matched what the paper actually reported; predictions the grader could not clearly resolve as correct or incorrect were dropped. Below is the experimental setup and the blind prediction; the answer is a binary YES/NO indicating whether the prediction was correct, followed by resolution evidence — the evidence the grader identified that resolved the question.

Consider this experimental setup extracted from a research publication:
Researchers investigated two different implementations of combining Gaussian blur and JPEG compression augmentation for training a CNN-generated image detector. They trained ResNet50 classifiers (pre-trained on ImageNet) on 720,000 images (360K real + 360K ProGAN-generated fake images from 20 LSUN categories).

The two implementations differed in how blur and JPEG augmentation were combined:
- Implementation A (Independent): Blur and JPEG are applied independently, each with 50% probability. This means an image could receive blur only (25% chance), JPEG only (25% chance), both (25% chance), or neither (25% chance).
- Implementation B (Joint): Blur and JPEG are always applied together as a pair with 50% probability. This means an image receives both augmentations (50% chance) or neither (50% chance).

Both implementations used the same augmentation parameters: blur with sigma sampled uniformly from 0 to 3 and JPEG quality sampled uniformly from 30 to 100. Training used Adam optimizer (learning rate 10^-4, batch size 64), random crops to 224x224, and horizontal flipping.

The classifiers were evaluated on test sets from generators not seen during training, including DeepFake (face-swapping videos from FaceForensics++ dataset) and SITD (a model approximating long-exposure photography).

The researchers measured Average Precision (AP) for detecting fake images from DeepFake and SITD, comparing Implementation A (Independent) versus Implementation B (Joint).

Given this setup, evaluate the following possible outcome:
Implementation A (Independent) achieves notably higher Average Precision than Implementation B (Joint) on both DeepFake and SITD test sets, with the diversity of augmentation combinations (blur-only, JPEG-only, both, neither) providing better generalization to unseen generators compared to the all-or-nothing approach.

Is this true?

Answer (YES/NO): NO